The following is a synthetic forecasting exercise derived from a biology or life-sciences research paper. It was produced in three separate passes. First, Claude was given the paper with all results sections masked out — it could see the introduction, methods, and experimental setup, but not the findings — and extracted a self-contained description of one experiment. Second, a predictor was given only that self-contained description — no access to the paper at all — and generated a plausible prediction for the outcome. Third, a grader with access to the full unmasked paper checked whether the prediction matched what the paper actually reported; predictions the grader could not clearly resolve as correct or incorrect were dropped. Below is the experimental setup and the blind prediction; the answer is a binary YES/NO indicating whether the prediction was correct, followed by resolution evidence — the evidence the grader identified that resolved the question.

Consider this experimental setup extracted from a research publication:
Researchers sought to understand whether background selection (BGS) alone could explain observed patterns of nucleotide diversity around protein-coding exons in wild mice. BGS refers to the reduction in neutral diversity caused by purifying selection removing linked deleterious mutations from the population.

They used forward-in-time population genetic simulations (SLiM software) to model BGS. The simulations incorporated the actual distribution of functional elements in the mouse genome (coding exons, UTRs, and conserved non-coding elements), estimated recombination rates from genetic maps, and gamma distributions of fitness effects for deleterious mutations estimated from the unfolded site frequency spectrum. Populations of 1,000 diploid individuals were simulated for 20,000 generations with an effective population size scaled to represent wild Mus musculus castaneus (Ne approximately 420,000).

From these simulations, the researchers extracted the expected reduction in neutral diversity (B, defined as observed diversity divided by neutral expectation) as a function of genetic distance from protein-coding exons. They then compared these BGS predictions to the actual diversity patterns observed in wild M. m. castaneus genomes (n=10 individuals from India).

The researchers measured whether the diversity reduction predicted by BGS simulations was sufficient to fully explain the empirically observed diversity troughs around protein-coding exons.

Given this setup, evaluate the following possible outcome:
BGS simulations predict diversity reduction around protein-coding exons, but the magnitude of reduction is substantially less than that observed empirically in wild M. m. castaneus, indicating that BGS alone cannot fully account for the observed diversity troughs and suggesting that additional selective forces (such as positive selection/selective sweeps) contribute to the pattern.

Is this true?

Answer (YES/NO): YES